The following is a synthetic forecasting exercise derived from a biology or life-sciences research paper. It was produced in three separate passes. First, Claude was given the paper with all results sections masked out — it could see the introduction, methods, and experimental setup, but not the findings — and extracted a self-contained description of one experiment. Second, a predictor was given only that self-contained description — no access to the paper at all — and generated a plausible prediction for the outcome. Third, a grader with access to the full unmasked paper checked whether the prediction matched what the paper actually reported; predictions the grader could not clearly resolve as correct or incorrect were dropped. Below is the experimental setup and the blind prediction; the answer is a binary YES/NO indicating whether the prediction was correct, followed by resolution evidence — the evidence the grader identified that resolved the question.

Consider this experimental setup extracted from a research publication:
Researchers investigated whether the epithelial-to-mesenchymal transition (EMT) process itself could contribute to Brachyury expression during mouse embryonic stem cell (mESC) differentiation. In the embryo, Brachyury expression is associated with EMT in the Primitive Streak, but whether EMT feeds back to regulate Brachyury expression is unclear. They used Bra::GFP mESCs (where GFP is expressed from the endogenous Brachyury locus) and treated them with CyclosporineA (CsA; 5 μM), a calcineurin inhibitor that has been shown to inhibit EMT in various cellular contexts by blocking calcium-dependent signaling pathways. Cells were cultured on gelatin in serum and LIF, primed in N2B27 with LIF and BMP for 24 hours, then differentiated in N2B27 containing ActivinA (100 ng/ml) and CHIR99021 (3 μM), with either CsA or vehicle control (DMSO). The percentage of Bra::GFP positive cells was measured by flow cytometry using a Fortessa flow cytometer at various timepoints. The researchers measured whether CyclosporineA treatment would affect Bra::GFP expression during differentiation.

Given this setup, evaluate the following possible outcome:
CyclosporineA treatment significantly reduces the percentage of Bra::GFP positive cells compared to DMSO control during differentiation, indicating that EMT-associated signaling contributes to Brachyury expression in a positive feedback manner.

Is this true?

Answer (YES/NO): NO